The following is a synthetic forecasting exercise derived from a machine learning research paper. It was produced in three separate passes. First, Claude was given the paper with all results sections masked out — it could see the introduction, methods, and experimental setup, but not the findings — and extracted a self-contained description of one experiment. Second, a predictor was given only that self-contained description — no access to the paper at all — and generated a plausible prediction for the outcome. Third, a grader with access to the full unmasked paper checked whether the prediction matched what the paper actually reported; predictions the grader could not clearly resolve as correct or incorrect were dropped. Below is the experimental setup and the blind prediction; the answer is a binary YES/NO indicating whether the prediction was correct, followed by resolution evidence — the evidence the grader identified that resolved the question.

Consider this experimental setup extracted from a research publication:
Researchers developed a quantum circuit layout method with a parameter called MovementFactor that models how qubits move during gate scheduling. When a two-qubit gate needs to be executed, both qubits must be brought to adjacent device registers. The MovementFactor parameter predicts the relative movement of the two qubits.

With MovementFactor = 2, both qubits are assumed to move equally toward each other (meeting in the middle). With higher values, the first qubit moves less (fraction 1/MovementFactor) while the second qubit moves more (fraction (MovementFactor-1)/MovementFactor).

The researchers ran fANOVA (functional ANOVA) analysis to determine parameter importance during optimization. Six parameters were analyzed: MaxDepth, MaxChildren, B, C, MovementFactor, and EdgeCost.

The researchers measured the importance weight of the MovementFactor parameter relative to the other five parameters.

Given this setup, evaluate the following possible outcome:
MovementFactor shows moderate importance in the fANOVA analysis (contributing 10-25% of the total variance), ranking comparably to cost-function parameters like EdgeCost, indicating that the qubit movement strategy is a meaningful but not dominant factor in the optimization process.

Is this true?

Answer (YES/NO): NO